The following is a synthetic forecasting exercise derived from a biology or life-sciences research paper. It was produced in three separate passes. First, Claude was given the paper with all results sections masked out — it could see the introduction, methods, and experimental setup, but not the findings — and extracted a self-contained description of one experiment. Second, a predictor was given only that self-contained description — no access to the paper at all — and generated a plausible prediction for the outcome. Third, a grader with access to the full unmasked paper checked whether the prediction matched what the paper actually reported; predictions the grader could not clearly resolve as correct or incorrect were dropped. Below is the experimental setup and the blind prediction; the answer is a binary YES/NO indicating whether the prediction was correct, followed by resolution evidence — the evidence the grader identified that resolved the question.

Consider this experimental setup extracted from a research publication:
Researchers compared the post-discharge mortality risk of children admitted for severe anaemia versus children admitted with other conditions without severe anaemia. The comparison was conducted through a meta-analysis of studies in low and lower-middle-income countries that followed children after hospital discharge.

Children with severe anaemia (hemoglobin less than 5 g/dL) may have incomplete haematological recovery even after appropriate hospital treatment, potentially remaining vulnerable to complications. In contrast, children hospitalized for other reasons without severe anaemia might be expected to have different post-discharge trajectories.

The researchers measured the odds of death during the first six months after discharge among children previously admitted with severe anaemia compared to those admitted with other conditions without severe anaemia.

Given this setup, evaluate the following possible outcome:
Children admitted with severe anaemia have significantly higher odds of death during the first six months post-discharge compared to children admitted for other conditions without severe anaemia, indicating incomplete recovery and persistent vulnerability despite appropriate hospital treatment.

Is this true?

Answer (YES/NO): YES